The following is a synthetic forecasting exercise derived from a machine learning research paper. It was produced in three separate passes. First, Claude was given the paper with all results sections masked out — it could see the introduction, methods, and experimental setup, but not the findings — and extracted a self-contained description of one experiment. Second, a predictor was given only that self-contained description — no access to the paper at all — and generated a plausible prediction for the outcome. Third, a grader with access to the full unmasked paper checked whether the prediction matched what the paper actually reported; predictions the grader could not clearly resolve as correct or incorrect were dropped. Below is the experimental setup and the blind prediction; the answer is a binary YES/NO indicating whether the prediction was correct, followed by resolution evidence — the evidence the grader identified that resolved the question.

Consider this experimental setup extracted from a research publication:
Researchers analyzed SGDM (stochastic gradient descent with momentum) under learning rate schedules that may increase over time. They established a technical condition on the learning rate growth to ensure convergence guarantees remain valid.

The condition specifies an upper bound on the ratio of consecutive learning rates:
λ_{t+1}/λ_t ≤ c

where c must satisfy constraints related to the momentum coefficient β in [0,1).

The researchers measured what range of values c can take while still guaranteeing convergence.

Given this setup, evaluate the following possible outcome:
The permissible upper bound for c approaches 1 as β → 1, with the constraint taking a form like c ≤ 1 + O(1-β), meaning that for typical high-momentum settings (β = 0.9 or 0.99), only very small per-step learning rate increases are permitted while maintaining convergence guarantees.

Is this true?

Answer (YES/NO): YES